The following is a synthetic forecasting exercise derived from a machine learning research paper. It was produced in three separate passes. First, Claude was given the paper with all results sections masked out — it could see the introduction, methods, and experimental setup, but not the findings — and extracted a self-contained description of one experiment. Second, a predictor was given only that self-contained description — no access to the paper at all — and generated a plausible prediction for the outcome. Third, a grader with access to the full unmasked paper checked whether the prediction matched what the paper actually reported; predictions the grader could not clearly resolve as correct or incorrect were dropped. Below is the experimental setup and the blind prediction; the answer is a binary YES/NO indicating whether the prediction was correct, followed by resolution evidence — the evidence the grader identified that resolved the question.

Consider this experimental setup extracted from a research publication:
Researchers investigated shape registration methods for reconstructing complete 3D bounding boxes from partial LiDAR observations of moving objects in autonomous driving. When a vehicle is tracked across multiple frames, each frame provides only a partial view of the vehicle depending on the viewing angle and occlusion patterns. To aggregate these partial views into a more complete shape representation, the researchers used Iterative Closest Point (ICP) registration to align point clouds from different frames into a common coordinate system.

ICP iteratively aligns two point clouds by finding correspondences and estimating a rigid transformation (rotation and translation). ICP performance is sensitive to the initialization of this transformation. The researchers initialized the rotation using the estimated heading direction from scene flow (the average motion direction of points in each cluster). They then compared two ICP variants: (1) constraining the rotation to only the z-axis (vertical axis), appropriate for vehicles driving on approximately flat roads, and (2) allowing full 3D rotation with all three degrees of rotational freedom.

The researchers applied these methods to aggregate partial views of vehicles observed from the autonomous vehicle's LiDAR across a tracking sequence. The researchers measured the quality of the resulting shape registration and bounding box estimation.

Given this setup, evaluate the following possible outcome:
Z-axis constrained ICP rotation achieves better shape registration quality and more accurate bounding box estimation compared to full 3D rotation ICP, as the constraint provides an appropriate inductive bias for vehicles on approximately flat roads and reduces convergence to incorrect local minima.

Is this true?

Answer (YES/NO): YES